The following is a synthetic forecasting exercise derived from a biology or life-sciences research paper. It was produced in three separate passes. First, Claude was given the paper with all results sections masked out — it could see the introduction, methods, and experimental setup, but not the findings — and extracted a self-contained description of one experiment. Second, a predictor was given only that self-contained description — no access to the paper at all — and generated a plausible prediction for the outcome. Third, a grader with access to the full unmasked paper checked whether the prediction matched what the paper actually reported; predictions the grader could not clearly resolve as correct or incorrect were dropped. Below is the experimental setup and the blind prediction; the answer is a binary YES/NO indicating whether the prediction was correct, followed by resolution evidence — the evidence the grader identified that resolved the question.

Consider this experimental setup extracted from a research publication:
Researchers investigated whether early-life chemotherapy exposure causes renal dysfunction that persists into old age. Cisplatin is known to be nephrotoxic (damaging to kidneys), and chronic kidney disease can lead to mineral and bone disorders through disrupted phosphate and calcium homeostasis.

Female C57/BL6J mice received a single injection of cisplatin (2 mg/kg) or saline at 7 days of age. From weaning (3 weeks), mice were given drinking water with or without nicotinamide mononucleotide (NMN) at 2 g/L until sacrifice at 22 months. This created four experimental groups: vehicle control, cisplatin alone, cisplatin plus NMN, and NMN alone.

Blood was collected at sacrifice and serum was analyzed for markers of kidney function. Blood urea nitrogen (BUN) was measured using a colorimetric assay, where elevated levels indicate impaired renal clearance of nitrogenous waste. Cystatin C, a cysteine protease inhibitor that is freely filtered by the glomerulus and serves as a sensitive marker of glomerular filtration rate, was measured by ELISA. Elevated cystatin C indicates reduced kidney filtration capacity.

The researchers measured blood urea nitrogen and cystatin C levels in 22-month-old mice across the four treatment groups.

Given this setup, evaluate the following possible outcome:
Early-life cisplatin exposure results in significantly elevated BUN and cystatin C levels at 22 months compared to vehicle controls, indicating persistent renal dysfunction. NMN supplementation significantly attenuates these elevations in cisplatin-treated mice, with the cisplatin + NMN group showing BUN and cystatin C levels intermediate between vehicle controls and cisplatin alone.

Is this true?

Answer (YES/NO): NO